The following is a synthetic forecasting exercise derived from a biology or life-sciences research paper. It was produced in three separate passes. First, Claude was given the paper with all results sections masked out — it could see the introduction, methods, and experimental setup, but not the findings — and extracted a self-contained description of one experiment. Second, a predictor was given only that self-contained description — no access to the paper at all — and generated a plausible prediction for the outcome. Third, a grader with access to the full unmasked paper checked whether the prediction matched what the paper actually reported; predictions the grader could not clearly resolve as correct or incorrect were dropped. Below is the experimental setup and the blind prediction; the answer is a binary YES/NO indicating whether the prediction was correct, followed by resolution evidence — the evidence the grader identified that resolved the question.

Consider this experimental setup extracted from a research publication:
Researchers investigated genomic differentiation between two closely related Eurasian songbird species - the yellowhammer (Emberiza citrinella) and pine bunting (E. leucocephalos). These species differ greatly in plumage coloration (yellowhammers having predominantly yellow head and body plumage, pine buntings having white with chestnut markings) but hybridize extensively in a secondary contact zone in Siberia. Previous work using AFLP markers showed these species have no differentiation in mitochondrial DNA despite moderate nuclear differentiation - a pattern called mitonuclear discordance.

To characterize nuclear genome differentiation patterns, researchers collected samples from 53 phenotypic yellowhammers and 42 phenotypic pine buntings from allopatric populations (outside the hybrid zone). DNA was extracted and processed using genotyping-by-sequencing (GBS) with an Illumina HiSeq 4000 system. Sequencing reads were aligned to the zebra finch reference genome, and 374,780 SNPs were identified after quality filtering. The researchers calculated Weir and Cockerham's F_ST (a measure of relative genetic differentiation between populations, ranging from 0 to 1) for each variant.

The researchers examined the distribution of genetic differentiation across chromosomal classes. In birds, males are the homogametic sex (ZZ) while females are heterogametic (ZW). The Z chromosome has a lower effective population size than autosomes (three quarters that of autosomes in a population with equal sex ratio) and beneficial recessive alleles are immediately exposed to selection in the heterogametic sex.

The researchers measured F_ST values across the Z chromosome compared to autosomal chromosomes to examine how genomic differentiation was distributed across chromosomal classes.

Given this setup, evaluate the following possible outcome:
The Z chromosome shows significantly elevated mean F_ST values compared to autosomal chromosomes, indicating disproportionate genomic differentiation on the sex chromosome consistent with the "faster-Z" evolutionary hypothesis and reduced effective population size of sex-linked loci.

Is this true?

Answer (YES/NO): YES